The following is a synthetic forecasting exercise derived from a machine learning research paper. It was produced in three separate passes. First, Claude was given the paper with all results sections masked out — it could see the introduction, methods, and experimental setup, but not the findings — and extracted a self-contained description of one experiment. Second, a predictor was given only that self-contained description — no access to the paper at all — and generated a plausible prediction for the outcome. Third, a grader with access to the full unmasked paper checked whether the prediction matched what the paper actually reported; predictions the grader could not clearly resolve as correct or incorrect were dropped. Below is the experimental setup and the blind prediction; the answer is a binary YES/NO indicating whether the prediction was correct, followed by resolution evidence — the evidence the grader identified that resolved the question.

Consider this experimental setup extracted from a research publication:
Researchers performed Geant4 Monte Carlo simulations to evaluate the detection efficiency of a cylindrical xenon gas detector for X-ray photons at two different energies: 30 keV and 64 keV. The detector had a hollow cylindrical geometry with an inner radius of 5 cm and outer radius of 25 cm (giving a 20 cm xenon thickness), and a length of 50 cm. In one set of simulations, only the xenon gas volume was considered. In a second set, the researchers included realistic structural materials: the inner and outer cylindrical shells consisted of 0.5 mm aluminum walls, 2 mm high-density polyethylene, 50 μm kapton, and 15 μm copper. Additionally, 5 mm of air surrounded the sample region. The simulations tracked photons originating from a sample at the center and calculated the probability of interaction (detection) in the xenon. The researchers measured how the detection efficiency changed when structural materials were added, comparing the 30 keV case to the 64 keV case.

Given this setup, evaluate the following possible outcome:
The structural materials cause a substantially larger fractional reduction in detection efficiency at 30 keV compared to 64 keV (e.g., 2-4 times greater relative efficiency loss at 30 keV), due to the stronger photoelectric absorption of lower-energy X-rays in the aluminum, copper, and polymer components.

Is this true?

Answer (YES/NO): NO